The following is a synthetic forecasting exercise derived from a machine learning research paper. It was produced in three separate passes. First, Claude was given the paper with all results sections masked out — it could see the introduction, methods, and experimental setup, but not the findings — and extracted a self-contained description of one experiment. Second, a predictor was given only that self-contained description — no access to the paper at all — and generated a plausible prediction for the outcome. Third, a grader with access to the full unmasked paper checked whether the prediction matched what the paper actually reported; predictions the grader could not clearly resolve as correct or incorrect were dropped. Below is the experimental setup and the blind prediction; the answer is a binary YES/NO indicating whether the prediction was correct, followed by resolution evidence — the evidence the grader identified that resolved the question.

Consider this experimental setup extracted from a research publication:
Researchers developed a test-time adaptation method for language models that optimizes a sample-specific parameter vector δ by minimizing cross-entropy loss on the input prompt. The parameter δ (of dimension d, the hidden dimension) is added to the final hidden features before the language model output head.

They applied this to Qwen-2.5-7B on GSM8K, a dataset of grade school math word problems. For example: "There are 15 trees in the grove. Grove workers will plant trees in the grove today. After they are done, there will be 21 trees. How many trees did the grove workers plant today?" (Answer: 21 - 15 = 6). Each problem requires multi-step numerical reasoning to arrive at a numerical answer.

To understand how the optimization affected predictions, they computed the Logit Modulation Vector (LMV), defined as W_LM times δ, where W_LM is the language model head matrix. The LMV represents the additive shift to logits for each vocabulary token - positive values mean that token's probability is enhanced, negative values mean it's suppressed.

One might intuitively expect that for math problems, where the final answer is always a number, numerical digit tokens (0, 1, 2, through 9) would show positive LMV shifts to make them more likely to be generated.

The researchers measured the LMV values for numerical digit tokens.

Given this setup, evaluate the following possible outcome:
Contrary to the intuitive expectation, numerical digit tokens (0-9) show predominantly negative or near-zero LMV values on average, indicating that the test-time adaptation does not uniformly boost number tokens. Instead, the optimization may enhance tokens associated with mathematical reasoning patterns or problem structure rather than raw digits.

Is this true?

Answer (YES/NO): YES